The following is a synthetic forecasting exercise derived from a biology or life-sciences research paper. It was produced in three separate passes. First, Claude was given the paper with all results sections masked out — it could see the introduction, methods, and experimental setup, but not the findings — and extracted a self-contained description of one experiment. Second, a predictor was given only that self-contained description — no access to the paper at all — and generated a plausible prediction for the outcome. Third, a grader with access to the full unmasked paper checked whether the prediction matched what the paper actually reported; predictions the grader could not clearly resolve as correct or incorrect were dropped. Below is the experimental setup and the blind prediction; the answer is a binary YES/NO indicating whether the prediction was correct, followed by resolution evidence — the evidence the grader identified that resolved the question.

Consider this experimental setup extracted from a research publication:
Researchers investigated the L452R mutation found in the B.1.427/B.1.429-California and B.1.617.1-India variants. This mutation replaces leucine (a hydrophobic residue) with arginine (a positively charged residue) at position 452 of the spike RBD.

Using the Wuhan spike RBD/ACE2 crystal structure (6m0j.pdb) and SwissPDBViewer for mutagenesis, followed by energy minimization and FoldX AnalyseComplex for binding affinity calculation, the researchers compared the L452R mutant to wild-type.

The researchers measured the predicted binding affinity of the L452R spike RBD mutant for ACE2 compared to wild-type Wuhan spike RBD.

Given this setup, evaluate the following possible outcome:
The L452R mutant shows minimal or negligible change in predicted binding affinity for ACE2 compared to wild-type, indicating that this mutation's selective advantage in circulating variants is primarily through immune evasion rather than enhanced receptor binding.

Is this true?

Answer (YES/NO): NO